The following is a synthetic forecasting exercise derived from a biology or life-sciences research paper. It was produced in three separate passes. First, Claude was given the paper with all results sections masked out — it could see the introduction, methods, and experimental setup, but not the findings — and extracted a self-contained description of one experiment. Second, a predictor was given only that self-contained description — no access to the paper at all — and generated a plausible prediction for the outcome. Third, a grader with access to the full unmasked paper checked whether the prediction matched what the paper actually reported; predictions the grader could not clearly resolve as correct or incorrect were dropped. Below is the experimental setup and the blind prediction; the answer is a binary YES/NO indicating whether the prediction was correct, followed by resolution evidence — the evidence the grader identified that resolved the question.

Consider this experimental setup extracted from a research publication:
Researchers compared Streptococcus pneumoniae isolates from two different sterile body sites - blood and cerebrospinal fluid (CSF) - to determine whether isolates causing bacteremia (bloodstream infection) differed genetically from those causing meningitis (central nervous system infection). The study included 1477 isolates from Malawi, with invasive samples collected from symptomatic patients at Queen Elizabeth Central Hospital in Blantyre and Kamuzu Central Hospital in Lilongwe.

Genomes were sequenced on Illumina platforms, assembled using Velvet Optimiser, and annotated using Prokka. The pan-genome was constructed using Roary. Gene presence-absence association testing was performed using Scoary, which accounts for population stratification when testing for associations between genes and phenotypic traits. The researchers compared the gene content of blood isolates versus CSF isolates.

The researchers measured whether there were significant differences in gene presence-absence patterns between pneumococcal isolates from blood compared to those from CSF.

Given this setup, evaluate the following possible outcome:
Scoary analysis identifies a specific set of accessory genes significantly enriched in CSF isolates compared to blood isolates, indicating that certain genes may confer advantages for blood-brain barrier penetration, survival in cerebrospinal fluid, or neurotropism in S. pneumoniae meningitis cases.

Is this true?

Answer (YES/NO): NO